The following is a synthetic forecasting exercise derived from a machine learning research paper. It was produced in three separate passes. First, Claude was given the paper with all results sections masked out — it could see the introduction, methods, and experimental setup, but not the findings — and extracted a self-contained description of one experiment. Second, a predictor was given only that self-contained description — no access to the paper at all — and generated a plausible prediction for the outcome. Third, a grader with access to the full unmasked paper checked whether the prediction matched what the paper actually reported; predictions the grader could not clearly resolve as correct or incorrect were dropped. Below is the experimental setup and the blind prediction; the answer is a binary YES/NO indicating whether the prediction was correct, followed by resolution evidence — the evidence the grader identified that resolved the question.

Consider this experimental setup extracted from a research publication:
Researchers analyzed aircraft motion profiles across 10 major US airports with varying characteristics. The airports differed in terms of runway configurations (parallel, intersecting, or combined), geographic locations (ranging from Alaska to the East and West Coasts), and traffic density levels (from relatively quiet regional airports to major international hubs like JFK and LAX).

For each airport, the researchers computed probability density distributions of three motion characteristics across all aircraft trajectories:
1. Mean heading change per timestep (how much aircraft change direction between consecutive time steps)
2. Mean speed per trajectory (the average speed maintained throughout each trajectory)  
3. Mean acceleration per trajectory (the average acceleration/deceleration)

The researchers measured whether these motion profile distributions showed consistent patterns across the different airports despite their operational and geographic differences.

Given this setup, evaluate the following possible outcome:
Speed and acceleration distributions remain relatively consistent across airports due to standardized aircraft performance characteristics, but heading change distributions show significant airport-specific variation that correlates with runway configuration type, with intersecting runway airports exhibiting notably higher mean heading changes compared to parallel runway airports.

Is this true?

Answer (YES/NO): NO